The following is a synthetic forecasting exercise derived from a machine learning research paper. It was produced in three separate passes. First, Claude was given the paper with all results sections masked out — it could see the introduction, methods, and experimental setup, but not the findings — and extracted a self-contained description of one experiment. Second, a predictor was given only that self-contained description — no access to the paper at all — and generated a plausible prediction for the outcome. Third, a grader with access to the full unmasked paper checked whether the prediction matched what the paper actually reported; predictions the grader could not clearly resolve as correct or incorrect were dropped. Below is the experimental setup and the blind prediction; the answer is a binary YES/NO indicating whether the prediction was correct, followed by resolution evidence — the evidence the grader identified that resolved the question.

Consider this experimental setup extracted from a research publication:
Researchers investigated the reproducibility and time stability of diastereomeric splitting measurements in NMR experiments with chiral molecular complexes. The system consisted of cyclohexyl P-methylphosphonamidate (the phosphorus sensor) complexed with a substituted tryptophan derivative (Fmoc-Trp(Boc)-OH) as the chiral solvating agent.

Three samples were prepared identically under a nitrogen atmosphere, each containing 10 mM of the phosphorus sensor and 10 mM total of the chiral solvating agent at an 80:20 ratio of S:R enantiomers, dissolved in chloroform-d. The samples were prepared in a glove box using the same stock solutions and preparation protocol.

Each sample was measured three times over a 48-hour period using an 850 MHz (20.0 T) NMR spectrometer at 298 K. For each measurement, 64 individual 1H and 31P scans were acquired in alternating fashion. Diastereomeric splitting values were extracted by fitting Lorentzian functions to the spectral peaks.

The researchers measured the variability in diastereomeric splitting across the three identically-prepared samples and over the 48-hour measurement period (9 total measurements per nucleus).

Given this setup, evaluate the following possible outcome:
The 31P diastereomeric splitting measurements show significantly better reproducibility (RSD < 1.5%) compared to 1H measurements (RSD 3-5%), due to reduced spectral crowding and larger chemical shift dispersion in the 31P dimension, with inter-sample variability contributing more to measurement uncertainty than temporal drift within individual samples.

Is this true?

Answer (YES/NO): NO